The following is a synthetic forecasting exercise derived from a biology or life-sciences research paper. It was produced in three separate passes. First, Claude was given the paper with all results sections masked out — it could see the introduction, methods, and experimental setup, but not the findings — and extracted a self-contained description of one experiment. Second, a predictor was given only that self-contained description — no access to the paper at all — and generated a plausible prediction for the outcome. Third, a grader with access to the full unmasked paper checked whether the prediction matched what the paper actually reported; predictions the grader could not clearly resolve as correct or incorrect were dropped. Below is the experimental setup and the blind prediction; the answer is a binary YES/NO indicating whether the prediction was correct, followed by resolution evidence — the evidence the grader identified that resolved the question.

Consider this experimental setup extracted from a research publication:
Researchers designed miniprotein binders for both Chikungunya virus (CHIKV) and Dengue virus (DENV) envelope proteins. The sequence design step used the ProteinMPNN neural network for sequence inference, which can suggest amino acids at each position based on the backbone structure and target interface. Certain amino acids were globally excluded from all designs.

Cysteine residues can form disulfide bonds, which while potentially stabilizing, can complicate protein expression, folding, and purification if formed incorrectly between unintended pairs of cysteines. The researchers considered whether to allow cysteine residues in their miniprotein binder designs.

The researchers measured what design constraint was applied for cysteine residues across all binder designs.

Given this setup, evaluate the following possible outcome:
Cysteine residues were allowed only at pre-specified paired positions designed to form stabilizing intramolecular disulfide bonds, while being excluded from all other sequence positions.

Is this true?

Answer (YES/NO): NO